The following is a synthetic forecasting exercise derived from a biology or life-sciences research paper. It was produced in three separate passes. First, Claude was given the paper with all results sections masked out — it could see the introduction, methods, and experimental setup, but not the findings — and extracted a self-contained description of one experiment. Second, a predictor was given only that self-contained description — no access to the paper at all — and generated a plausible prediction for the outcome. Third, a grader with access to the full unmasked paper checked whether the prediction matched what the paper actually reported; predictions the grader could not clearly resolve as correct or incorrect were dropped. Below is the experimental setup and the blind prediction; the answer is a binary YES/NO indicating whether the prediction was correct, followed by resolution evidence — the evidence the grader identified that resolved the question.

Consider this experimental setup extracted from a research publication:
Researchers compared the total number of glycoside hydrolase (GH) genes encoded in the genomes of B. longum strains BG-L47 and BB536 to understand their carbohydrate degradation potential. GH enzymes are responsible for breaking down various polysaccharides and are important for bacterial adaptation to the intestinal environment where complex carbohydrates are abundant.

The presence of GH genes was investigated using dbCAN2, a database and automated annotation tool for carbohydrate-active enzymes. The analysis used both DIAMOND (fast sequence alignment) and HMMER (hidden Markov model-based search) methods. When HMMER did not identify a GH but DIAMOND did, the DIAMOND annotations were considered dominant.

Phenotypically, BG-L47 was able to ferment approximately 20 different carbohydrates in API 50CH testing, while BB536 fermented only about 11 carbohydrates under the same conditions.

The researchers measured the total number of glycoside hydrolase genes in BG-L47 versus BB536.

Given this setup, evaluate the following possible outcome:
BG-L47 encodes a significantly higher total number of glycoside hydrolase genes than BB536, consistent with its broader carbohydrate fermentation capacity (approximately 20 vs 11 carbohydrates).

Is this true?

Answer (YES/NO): NO